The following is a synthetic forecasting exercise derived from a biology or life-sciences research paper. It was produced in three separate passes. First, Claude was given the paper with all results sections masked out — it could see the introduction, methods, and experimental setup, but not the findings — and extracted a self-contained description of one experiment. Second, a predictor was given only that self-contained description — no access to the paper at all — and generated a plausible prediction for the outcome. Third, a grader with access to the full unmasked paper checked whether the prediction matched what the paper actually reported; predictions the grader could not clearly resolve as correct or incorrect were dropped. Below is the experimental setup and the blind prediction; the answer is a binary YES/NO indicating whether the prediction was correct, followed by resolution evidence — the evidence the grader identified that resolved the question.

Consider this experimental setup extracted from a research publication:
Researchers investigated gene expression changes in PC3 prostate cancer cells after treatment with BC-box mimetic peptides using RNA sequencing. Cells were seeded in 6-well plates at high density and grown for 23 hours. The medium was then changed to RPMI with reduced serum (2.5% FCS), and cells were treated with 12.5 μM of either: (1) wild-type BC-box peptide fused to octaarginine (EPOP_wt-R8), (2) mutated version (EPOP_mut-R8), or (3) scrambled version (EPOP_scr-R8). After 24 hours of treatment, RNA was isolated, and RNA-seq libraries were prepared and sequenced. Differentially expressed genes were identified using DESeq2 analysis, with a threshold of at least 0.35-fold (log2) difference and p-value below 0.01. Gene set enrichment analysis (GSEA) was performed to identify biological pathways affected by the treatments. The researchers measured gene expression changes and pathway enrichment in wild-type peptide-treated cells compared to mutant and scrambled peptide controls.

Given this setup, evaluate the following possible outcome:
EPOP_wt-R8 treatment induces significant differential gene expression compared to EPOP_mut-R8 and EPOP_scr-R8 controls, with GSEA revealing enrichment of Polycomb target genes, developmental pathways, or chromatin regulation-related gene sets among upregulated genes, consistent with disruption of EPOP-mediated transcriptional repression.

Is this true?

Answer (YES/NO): NO